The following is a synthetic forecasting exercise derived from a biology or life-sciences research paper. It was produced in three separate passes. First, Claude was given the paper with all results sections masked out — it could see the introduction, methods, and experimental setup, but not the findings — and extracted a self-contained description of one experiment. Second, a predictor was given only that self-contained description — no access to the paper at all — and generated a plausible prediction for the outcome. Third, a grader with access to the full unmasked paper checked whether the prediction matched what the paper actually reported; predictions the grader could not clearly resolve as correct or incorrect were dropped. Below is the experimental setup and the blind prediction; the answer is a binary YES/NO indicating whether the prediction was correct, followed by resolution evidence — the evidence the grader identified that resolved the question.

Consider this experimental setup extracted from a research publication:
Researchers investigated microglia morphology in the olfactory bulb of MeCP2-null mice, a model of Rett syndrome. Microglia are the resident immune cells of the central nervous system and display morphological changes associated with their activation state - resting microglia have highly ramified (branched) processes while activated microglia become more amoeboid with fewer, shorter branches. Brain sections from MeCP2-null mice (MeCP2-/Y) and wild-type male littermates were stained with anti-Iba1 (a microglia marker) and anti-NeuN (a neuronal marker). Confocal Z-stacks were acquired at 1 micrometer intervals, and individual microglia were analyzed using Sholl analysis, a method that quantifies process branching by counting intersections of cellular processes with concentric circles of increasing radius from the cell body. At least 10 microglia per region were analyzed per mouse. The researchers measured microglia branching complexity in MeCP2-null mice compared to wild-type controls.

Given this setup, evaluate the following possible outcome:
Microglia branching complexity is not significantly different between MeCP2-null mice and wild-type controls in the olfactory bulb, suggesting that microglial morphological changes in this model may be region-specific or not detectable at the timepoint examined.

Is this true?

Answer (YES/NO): NO